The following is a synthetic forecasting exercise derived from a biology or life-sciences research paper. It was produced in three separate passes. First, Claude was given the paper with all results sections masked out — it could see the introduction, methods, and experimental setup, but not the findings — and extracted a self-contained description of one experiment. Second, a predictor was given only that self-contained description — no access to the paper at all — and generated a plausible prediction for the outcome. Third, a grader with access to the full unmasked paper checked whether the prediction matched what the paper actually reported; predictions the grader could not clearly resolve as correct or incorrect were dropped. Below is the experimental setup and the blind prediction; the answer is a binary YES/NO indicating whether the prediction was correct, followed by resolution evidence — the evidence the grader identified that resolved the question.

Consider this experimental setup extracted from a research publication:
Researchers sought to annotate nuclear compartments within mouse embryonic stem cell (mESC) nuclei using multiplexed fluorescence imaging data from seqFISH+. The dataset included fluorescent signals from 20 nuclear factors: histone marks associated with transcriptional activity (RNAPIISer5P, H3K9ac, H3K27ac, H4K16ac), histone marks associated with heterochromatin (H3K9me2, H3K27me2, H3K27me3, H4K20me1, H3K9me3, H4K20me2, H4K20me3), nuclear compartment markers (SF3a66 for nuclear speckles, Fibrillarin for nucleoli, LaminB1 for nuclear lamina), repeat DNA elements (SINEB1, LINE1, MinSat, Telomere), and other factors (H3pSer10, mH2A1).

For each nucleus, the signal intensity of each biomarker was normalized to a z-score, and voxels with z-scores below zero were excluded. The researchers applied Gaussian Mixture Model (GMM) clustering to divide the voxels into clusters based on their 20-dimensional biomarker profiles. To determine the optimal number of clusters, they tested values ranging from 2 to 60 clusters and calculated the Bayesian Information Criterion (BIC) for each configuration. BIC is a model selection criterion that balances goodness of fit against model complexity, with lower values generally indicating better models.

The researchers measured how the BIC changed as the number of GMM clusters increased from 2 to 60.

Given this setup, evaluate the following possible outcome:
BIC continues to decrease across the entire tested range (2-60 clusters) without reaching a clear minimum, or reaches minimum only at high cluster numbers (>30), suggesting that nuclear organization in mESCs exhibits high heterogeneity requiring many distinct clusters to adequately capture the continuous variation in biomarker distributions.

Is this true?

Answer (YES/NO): YES